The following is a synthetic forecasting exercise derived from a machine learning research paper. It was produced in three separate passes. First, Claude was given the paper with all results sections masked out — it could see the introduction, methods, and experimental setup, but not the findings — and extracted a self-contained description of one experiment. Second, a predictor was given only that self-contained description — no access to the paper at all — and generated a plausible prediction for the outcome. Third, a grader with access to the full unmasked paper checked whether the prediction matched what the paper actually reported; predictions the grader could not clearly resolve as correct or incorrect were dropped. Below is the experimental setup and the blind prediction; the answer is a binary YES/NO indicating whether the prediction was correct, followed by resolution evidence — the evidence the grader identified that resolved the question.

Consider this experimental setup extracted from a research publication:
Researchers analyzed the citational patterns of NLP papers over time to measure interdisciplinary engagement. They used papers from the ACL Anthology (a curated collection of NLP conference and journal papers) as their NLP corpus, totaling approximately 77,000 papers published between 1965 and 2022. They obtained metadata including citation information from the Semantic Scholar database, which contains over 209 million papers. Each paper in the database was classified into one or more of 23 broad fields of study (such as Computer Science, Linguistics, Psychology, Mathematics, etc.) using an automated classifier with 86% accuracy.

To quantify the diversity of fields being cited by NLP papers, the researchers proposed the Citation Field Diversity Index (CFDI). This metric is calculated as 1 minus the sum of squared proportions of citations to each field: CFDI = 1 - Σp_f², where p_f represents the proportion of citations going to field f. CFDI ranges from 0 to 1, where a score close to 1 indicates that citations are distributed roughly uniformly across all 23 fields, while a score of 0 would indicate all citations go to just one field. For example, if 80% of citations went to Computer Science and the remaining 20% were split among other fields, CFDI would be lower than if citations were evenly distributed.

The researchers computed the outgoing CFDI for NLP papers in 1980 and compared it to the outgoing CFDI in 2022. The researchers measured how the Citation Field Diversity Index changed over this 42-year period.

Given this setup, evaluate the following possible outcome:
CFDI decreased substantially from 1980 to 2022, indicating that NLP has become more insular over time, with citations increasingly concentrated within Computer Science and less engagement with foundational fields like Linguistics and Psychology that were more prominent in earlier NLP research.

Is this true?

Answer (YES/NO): YES